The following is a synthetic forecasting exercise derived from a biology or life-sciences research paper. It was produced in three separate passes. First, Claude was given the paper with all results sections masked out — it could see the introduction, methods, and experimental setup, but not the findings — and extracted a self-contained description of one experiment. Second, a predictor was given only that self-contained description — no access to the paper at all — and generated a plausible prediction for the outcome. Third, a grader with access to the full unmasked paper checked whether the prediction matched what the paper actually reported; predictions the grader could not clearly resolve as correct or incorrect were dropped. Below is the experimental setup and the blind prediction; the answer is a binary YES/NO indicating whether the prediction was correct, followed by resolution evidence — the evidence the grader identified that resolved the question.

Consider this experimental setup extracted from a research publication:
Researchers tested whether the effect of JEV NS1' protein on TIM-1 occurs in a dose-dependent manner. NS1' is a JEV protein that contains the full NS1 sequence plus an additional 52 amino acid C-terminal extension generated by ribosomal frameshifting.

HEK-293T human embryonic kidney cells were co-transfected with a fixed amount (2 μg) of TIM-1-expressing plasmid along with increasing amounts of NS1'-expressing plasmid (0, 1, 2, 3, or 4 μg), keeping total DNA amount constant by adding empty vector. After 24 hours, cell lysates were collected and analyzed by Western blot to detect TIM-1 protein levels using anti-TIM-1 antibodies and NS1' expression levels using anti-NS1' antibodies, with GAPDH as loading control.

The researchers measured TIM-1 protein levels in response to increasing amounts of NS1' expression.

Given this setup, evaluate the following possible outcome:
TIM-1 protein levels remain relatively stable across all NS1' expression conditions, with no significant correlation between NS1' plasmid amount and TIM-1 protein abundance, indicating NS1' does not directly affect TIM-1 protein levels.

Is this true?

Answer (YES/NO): NO